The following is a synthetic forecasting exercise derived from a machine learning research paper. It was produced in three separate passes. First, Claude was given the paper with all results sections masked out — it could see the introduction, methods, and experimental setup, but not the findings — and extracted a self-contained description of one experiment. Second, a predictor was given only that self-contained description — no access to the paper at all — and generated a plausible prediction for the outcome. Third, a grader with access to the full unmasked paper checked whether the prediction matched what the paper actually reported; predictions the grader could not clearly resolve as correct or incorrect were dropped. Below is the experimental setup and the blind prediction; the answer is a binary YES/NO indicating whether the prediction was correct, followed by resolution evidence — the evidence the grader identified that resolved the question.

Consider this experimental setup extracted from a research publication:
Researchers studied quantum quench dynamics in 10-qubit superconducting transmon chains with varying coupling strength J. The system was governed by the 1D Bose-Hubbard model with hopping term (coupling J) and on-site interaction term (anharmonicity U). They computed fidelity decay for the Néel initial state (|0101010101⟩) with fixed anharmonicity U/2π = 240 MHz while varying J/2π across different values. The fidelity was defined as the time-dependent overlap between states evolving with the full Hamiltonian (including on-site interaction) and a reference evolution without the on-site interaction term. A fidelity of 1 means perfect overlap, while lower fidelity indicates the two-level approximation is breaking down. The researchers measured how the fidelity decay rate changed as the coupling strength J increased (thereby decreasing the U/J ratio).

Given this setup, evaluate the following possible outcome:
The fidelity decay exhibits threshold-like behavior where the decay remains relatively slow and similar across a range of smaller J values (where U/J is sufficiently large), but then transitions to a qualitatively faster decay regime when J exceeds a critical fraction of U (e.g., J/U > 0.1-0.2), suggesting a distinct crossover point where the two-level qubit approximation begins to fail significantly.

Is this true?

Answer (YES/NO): NO